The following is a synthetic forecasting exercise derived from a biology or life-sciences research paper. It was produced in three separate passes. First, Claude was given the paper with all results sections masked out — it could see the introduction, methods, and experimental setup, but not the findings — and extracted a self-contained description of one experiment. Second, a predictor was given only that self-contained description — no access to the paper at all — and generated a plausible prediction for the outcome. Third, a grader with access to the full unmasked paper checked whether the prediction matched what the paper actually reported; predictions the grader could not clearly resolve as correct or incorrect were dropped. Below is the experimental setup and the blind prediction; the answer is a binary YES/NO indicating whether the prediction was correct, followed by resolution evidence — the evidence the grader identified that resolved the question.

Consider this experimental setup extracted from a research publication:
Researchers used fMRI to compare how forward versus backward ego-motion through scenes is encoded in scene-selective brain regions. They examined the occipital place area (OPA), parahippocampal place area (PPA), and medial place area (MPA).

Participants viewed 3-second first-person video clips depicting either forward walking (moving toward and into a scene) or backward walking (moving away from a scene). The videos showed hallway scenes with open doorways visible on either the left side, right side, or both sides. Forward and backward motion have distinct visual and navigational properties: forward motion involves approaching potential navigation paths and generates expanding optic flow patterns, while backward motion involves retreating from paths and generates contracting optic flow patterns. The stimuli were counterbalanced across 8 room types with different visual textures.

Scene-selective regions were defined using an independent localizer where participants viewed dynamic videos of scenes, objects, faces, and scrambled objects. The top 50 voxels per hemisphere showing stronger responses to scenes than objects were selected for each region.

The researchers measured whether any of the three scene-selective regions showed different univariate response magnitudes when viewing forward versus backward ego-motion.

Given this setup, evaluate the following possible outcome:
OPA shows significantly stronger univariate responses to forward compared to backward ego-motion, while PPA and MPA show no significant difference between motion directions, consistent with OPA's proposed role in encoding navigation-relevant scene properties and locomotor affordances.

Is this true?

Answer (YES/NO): NO